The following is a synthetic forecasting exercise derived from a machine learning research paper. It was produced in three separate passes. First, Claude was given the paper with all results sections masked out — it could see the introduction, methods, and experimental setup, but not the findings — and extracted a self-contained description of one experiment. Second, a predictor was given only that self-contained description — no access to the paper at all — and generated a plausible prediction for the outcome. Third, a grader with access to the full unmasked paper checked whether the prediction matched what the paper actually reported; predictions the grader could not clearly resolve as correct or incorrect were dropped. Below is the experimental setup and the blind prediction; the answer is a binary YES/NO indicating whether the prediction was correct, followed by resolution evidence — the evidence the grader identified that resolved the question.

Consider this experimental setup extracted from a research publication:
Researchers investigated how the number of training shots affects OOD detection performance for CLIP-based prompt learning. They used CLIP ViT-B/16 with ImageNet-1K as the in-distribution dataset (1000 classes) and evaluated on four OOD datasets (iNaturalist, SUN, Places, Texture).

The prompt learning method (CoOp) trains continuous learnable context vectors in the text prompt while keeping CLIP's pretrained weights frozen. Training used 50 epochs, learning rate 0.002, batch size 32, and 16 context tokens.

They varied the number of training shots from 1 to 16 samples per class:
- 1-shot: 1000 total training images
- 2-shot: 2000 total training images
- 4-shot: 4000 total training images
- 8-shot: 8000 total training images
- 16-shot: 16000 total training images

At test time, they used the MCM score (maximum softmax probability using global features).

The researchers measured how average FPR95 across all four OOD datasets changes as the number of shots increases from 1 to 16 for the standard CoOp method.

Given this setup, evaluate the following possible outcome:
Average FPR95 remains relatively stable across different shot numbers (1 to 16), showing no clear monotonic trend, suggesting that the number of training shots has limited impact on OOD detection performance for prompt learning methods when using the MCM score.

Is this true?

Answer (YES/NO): NO